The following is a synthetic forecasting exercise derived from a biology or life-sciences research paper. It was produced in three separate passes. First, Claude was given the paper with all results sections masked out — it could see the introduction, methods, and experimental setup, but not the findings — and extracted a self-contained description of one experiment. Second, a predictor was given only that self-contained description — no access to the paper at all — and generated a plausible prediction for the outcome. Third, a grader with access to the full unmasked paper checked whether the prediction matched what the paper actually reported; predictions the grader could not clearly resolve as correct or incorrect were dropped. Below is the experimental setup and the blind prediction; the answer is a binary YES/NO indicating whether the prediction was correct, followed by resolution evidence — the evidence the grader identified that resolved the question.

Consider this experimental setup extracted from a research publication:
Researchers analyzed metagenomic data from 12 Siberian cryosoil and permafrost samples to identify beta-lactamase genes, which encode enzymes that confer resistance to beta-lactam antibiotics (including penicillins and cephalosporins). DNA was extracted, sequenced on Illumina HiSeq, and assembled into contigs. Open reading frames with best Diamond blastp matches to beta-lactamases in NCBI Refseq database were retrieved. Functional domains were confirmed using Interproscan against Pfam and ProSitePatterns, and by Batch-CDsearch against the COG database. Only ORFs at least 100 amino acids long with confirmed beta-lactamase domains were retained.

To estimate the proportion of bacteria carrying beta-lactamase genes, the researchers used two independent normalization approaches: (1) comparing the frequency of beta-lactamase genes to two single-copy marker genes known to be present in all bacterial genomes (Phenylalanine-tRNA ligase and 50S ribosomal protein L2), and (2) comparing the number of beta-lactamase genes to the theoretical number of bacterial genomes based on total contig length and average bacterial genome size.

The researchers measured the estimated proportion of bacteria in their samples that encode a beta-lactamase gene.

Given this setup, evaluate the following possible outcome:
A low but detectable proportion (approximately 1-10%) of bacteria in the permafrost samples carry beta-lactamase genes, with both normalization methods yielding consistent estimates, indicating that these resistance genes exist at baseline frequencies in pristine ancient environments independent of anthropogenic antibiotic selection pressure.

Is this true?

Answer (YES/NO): NO